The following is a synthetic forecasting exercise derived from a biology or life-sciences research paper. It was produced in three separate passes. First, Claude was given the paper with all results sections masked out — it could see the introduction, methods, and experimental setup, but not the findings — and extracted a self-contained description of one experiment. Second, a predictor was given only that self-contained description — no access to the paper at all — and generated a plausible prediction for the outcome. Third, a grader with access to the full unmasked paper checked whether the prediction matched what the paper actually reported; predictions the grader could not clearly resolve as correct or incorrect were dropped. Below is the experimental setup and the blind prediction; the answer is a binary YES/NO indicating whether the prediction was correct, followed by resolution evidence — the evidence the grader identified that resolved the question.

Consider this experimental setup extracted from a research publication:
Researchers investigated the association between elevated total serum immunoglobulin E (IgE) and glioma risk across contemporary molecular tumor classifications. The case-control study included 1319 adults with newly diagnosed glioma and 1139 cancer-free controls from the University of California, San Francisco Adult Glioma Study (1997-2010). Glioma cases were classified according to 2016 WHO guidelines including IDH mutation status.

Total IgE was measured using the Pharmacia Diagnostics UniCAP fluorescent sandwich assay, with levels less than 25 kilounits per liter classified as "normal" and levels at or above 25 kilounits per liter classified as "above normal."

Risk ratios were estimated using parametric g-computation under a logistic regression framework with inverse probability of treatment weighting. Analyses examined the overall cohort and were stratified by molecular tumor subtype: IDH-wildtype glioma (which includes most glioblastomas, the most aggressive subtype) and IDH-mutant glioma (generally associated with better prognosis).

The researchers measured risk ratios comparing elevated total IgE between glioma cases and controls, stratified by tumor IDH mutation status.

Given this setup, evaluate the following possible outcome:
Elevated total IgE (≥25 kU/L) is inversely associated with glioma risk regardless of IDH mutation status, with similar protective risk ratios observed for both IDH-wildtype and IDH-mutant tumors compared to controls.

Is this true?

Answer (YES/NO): YES